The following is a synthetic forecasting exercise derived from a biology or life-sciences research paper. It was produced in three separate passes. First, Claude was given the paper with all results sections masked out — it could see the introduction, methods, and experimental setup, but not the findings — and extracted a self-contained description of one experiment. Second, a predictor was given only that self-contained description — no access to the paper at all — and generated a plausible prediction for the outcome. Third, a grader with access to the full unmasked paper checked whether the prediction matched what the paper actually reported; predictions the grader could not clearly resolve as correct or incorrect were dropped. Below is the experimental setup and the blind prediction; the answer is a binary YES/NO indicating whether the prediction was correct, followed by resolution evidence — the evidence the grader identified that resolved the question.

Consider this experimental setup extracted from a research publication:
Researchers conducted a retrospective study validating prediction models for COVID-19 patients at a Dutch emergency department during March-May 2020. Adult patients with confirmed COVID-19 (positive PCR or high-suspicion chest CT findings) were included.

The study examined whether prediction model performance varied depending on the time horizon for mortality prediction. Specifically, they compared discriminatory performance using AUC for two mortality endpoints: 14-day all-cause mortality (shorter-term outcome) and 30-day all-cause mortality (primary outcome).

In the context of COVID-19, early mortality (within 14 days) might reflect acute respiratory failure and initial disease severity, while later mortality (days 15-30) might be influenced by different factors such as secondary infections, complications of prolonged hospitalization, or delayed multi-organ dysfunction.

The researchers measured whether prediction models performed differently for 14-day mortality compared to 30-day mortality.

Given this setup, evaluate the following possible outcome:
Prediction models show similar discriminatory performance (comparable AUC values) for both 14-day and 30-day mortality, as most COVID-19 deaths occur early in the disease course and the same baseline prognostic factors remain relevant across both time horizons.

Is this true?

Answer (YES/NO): YES